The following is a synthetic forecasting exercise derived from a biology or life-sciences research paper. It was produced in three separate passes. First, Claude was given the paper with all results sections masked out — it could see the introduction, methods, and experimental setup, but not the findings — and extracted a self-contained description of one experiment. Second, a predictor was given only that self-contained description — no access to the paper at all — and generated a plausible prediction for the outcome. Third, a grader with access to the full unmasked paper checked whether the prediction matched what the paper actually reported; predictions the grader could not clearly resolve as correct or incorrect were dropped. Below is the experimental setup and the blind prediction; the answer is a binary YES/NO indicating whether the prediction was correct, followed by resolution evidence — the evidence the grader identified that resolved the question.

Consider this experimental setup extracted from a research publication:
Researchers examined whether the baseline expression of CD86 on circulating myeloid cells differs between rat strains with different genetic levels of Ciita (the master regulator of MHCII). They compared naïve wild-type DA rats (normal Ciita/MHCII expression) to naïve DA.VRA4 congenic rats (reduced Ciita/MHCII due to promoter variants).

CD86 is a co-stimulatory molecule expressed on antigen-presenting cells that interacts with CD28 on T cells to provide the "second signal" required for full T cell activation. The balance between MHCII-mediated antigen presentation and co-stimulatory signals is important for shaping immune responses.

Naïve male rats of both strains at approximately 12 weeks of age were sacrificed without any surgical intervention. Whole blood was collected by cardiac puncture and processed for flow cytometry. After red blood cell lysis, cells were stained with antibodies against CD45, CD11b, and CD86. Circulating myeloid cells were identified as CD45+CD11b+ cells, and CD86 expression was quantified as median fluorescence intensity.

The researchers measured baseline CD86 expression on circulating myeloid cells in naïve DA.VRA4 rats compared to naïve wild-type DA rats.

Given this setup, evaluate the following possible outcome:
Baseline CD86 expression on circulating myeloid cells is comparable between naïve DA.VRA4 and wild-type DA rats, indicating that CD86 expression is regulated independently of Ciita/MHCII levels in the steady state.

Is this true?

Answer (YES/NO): YES